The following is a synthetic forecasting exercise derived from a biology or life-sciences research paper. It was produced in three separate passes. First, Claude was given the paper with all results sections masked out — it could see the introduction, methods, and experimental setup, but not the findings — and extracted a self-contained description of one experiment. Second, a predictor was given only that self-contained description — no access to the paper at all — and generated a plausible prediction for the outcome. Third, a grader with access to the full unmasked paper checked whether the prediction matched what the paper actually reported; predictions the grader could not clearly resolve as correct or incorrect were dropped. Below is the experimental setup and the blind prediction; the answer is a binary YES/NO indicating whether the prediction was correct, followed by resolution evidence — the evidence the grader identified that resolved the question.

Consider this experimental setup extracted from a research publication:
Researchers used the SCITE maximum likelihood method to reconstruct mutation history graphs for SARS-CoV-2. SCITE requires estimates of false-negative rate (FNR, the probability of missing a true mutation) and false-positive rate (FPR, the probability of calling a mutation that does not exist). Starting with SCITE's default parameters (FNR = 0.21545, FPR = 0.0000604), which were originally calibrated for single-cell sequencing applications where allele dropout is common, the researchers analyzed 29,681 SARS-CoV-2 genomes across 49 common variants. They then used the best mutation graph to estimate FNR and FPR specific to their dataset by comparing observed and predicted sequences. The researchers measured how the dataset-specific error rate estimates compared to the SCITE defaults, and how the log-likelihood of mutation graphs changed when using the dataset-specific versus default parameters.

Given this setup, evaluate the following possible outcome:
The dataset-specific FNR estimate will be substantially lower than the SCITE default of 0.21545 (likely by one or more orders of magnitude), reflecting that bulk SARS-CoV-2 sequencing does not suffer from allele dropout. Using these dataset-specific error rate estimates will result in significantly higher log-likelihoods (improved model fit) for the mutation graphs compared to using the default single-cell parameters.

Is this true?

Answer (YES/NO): YES